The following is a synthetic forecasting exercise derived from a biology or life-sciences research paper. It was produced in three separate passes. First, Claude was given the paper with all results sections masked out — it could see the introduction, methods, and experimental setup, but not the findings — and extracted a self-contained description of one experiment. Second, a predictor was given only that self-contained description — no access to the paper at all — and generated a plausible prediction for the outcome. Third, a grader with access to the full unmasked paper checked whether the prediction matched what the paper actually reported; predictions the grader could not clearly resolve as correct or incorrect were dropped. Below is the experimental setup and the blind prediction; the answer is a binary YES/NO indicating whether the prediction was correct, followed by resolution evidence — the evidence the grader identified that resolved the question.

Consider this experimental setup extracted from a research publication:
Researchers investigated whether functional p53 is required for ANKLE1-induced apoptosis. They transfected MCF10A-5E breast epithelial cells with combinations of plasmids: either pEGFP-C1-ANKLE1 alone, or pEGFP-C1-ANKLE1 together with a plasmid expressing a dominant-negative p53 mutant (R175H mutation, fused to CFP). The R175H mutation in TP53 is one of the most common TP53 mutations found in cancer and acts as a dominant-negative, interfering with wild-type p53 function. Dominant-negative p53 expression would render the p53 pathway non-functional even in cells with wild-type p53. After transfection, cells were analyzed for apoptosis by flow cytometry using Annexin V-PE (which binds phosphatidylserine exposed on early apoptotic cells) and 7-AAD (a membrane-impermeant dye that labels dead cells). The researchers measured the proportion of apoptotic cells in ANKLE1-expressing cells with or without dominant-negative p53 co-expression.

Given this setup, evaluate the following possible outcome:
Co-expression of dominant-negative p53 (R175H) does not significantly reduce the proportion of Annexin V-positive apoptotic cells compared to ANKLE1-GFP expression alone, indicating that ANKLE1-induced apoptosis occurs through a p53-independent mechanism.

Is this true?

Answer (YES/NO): NO